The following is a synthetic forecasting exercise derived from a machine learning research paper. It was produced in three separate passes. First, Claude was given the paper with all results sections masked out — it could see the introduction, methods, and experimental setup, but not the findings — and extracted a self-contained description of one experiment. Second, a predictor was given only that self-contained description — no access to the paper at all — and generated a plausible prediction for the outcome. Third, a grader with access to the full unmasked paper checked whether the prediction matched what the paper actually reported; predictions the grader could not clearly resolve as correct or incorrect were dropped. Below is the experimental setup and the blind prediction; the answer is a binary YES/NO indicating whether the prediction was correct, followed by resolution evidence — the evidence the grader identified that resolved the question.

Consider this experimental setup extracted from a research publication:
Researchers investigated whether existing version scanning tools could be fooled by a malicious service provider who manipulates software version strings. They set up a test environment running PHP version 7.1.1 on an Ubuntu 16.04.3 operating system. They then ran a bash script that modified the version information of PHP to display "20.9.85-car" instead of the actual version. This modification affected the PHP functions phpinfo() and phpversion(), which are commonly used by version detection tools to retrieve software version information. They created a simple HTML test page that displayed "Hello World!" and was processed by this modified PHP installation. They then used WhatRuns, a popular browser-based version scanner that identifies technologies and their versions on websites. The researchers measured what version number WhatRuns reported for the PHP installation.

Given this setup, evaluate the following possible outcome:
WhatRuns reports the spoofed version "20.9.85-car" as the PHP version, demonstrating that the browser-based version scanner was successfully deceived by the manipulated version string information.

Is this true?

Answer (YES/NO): NO